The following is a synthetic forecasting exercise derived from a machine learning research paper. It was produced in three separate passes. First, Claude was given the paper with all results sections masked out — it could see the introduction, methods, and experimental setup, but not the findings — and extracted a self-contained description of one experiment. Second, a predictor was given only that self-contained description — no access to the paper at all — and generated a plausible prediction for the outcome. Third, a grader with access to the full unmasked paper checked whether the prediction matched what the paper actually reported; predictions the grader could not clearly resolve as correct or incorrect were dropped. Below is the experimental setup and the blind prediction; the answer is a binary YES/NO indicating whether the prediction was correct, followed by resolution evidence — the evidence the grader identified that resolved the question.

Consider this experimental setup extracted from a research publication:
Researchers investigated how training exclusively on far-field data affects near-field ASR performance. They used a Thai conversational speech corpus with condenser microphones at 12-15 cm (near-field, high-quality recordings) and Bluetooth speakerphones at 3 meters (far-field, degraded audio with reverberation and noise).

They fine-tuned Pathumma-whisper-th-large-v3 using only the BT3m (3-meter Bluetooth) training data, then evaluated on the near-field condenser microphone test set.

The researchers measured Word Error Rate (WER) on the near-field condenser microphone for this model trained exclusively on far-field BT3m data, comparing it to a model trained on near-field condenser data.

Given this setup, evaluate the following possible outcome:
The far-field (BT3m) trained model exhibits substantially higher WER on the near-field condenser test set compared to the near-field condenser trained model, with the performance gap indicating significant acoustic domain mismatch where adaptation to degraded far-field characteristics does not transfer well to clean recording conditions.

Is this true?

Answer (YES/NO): NO